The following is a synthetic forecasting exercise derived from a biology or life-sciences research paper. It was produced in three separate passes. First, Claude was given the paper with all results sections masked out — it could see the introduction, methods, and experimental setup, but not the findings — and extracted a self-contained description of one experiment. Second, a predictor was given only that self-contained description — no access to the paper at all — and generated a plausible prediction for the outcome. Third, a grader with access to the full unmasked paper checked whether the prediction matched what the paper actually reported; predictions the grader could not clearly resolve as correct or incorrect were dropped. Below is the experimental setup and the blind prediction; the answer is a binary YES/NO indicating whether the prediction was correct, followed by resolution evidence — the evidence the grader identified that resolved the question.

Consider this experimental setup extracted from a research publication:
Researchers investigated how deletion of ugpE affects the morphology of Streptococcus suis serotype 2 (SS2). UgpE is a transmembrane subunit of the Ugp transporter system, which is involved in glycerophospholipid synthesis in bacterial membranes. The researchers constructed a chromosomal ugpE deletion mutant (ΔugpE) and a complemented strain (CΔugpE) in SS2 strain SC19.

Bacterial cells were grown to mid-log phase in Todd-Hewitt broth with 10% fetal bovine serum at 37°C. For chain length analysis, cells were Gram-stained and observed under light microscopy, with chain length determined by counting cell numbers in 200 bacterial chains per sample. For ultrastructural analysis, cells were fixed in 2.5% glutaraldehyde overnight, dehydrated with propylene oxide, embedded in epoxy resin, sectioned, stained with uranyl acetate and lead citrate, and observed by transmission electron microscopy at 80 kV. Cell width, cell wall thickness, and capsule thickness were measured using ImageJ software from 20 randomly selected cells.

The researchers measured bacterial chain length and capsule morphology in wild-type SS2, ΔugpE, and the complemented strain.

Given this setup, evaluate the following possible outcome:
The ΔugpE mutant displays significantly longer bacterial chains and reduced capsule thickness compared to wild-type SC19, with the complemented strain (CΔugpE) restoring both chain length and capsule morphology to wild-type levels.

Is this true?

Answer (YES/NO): NO